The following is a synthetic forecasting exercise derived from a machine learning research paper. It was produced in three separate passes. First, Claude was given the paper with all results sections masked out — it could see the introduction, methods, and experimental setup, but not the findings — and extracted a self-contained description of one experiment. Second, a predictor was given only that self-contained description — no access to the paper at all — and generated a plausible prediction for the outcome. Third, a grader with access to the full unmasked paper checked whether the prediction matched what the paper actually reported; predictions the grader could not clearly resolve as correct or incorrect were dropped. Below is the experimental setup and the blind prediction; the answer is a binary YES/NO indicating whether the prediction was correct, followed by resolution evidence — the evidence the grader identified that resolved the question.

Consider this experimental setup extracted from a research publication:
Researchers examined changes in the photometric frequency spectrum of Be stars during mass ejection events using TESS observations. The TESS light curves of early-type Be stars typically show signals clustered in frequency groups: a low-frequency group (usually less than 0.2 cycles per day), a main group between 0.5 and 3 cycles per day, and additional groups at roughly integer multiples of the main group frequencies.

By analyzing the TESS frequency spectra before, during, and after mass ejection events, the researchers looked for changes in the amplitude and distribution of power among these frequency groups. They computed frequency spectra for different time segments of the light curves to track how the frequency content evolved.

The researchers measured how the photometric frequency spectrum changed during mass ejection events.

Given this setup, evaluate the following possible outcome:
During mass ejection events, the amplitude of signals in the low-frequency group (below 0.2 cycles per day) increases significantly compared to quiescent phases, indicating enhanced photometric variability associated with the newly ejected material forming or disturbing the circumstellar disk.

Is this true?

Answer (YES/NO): NO